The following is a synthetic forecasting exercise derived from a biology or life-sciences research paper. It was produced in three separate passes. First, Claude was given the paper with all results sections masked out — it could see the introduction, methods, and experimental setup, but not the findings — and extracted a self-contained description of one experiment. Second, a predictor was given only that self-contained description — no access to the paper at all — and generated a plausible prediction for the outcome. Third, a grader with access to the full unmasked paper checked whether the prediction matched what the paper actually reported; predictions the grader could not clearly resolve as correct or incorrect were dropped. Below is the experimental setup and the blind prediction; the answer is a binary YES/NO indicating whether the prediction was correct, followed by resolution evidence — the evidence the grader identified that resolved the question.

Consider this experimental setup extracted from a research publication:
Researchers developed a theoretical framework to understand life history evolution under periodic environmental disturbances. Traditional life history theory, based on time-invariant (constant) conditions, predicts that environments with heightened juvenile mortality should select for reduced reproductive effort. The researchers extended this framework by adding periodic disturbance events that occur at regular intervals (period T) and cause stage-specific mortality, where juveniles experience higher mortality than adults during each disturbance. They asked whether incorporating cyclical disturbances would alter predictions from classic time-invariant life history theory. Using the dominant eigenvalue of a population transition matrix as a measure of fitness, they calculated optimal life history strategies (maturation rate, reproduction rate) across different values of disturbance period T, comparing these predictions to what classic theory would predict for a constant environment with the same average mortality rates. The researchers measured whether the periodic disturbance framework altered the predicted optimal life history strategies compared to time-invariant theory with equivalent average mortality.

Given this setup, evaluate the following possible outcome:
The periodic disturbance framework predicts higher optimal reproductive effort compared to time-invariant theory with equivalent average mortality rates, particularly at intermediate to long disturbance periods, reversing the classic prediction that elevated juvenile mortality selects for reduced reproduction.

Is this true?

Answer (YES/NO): NO